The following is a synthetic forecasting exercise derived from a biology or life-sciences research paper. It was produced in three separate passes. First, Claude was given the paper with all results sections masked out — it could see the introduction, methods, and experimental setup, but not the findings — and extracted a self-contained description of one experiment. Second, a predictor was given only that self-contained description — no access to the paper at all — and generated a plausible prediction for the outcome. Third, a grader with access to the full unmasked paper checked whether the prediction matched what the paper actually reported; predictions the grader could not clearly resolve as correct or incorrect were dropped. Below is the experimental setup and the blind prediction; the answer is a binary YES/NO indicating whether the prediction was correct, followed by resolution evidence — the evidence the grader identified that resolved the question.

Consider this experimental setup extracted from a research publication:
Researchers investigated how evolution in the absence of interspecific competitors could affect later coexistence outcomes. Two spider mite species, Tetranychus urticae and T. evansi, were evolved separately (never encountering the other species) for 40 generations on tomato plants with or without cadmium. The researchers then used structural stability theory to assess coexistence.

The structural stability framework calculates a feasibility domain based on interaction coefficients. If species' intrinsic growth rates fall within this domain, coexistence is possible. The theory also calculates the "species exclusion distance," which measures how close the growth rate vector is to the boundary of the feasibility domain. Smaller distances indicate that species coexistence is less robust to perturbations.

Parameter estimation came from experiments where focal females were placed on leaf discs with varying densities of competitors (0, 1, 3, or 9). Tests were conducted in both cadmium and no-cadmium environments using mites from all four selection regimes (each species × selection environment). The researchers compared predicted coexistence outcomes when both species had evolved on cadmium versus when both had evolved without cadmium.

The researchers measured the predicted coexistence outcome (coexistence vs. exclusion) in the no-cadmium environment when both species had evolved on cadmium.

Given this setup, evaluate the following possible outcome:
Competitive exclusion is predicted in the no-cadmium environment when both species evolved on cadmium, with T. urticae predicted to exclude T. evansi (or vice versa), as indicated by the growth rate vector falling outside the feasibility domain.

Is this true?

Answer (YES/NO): NO